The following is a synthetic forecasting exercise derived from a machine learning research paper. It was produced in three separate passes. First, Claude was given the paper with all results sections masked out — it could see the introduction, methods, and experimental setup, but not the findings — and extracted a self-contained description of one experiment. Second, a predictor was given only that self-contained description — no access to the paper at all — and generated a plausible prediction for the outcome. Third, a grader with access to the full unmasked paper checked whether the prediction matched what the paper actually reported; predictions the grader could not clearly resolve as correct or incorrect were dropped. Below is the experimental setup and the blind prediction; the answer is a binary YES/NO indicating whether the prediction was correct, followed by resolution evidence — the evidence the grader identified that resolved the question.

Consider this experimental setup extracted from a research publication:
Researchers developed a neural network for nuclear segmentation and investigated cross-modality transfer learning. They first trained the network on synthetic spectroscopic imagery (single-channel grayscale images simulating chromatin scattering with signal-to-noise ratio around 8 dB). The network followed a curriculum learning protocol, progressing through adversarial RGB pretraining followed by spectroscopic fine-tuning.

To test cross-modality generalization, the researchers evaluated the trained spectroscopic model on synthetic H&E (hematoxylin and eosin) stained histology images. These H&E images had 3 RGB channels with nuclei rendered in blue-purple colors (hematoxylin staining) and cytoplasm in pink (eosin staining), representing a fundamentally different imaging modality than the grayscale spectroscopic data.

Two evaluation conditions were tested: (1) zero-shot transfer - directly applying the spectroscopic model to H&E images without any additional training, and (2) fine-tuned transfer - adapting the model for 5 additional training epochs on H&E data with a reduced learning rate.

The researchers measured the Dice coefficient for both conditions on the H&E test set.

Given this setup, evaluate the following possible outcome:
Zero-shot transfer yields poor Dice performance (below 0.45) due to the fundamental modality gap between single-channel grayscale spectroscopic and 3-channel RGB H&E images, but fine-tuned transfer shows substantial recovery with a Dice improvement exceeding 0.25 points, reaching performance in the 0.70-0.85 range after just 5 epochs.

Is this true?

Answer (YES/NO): YES